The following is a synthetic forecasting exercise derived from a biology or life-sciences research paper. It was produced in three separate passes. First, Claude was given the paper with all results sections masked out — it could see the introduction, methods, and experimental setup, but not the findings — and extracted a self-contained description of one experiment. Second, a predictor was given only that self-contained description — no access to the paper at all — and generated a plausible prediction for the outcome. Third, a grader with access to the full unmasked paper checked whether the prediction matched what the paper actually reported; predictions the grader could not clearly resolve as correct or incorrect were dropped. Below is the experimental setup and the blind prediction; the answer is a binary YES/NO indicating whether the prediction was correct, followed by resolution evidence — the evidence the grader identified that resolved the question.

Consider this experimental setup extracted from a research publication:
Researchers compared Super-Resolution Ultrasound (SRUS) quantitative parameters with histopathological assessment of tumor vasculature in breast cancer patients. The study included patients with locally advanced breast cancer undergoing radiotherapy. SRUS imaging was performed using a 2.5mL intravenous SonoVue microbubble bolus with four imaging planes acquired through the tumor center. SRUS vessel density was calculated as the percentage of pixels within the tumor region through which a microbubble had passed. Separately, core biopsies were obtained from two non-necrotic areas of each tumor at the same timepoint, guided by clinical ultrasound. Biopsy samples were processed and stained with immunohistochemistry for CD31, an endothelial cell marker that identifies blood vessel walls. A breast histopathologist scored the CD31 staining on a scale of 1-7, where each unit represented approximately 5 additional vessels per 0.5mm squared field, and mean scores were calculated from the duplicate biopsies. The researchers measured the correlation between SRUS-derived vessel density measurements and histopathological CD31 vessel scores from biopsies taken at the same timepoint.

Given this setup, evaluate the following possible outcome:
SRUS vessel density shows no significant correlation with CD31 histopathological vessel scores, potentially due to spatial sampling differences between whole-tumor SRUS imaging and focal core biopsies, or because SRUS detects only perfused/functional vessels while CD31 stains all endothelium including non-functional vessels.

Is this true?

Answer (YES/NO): NO